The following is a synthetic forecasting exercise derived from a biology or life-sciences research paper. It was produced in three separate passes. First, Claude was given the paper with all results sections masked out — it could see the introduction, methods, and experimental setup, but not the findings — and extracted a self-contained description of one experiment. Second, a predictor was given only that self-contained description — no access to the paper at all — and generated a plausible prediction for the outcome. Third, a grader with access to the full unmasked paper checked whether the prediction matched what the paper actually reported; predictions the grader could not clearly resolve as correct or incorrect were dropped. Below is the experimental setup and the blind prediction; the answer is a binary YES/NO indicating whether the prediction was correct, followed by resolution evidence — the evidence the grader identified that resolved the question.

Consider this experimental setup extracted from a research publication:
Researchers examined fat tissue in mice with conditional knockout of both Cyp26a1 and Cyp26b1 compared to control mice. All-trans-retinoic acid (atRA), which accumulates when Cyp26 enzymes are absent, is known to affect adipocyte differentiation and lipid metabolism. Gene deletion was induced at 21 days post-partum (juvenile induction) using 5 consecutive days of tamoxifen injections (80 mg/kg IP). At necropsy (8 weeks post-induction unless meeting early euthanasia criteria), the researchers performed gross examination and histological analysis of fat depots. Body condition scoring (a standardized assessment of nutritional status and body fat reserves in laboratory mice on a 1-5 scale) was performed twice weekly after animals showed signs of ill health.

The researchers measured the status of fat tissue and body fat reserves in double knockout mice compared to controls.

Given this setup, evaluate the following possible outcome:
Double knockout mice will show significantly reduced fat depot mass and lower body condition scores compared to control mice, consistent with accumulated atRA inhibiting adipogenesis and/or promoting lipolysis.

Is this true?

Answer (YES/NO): YES